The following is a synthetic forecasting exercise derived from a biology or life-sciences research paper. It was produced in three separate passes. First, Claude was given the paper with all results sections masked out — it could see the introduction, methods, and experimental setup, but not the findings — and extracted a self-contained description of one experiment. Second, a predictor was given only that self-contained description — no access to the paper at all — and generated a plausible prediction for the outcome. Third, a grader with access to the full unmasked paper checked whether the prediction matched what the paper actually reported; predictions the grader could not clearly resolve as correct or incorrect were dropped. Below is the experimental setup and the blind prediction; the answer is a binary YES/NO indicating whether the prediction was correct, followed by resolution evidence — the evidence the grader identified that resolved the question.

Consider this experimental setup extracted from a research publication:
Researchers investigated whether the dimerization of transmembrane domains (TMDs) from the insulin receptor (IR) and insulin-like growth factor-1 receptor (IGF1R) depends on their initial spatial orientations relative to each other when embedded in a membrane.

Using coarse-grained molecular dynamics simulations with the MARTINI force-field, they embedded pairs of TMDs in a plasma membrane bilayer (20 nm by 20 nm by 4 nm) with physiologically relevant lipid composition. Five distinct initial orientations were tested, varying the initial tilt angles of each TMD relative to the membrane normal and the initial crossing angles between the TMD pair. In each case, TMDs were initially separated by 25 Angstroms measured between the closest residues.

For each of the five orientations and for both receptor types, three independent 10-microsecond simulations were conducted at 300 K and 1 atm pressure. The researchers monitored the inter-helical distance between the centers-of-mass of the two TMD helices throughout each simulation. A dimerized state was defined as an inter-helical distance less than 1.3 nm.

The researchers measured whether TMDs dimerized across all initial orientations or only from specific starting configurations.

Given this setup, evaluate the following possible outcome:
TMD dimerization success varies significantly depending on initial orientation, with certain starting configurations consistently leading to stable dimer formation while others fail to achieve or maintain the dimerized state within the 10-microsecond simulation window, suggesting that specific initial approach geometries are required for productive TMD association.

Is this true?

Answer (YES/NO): NO